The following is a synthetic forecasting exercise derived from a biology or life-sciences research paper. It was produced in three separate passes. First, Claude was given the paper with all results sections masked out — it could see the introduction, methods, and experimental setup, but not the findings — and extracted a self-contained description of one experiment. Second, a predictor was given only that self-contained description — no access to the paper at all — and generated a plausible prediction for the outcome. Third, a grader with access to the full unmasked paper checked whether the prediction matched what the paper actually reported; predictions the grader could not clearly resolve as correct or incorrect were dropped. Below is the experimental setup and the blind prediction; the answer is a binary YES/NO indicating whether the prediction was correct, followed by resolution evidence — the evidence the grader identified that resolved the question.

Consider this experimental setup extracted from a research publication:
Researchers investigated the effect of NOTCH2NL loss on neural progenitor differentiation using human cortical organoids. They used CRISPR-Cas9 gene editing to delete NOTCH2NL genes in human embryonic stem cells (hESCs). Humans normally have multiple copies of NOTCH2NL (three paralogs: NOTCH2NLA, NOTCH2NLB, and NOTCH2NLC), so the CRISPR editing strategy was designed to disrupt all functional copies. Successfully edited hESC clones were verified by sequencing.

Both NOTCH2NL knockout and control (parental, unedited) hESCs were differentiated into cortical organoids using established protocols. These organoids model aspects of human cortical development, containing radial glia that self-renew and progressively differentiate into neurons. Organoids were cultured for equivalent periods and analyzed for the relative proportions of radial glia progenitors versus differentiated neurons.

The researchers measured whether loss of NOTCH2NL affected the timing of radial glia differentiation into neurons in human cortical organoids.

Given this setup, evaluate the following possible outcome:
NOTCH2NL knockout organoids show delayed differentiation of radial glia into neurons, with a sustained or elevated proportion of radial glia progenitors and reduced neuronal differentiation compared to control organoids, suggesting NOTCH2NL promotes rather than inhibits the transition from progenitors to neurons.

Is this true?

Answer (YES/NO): NO